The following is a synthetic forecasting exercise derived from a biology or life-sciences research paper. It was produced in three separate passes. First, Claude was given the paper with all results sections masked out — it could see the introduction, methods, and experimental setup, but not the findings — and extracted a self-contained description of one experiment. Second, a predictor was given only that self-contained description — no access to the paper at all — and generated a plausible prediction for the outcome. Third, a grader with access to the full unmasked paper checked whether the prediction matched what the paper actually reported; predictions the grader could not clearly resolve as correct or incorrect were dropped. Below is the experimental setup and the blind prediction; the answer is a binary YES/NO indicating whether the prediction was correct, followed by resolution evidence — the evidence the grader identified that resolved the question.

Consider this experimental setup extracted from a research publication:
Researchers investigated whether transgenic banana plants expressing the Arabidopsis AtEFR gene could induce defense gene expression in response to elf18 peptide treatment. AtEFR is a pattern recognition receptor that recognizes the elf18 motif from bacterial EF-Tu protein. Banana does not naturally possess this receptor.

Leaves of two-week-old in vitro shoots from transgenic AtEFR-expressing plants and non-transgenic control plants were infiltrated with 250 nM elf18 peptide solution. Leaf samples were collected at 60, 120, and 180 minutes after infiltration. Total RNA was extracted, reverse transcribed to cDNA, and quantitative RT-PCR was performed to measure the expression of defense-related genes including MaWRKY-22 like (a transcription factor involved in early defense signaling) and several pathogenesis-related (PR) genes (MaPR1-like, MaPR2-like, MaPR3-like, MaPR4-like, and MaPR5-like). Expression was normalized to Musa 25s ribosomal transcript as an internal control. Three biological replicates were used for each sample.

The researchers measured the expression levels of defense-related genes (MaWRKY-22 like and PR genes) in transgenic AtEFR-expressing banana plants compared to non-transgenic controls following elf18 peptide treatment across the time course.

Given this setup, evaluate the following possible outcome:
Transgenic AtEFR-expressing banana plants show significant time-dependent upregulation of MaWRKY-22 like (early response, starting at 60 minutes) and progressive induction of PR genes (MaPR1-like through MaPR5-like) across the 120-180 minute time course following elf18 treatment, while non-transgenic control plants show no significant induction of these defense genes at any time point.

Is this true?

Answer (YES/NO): NO